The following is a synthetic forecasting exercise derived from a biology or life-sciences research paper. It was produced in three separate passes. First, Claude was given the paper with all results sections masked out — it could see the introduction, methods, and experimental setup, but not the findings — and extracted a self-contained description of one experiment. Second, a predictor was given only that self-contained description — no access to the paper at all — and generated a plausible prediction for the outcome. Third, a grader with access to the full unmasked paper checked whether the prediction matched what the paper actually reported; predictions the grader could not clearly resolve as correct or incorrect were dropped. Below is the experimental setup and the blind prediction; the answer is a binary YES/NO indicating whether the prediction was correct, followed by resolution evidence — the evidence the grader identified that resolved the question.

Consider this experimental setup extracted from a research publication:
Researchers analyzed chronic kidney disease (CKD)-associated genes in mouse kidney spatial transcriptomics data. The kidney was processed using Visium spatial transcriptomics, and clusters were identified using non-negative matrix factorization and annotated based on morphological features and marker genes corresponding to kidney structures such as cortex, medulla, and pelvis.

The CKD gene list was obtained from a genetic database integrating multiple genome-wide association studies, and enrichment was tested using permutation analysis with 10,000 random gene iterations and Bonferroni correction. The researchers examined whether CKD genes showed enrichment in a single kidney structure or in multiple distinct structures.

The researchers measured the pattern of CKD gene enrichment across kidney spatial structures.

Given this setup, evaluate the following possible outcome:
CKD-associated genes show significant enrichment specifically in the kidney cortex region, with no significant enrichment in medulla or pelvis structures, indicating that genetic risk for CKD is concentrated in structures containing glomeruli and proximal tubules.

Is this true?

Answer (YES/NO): YES